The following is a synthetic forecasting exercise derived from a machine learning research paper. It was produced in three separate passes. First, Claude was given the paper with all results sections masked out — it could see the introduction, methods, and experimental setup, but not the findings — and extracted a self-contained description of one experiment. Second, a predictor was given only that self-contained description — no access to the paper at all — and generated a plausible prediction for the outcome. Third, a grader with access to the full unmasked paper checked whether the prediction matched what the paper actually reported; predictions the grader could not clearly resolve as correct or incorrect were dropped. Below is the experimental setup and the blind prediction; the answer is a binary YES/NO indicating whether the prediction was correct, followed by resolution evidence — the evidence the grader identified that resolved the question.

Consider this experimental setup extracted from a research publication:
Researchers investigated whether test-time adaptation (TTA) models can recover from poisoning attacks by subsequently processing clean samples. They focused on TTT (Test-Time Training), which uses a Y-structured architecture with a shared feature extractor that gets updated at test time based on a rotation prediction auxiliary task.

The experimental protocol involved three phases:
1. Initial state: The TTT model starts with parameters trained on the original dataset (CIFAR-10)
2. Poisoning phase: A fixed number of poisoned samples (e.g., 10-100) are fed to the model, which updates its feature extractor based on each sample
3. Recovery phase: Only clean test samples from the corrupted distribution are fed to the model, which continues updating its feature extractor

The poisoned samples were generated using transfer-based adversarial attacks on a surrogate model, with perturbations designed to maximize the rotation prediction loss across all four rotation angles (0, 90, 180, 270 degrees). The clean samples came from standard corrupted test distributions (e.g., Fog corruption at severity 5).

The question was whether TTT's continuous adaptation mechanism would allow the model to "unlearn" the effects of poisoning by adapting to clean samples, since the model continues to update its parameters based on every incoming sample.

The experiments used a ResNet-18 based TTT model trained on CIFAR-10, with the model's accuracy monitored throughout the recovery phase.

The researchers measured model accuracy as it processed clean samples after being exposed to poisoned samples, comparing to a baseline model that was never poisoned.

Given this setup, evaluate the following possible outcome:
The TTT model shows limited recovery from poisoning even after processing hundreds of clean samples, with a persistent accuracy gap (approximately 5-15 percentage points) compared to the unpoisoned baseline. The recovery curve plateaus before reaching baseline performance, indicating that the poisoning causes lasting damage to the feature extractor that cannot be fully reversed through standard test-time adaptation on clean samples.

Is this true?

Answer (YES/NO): NO